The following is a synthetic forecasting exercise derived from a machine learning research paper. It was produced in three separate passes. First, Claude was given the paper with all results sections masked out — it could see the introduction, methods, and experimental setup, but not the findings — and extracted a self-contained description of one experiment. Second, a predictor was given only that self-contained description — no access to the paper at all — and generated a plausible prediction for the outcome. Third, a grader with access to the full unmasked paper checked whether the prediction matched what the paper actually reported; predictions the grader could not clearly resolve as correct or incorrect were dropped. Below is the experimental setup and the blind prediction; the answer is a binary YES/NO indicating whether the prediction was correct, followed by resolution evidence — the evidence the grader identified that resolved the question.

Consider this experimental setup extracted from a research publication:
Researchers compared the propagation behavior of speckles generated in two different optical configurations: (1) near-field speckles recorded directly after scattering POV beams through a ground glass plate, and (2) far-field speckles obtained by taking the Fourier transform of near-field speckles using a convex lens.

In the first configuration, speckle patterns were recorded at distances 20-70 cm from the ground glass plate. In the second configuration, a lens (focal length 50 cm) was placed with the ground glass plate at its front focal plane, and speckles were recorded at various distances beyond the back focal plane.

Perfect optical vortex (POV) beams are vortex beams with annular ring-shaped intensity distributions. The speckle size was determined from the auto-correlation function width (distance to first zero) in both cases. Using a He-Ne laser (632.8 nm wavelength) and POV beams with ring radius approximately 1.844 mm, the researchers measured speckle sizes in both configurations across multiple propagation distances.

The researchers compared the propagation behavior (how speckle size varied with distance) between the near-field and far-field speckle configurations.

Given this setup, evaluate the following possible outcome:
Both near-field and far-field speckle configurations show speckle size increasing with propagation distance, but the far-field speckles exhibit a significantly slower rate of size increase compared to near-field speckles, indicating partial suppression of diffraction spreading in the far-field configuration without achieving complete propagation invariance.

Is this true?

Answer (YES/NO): NO